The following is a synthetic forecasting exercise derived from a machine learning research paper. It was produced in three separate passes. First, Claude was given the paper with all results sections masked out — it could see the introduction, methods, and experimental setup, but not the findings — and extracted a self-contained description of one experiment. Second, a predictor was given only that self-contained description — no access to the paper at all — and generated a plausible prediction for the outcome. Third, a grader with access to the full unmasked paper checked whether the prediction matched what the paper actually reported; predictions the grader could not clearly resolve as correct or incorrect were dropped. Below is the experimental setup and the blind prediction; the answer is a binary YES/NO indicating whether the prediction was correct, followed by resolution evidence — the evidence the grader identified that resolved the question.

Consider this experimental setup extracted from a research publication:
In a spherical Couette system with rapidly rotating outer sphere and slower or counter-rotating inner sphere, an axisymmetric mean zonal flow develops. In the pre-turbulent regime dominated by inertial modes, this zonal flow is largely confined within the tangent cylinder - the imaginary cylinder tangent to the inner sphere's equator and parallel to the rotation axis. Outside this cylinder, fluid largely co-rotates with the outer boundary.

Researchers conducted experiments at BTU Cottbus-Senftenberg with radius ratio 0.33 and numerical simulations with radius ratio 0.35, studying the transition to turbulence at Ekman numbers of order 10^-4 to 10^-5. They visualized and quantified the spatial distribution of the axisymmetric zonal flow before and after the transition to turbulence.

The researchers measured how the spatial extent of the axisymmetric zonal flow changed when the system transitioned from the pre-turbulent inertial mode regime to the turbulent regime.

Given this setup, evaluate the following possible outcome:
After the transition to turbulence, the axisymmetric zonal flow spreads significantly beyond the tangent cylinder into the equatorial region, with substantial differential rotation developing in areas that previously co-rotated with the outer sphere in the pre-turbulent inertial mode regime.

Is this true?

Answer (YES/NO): YES